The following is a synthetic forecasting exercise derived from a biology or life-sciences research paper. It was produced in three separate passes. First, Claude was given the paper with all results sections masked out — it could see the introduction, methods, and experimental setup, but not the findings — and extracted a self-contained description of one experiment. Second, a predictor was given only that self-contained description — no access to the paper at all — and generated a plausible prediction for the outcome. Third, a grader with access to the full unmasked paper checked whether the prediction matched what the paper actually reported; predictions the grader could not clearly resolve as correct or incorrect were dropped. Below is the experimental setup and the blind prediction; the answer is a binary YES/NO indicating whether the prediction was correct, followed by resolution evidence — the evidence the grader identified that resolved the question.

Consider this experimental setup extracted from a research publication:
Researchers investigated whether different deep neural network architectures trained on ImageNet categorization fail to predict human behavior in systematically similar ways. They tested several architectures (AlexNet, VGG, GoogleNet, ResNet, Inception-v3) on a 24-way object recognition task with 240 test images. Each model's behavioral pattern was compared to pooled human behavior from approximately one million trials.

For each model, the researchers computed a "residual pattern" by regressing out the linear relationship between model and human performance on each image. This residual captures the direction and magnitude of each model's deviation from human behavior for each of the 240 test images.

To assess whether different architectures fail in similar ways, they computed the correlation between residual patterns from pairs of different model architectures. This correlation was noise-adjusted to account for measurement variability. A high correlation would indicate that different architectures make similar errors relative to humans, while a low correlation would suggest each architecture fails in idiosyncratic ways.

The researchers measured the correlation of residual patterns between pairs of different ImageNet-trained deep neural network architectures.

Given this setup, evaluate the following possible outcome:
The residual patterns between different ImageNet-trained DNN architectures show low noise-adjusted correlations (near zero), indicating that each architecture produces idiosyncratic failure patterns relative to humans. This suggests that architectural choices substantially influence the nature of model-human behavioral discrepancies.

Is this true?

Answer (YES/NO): NO